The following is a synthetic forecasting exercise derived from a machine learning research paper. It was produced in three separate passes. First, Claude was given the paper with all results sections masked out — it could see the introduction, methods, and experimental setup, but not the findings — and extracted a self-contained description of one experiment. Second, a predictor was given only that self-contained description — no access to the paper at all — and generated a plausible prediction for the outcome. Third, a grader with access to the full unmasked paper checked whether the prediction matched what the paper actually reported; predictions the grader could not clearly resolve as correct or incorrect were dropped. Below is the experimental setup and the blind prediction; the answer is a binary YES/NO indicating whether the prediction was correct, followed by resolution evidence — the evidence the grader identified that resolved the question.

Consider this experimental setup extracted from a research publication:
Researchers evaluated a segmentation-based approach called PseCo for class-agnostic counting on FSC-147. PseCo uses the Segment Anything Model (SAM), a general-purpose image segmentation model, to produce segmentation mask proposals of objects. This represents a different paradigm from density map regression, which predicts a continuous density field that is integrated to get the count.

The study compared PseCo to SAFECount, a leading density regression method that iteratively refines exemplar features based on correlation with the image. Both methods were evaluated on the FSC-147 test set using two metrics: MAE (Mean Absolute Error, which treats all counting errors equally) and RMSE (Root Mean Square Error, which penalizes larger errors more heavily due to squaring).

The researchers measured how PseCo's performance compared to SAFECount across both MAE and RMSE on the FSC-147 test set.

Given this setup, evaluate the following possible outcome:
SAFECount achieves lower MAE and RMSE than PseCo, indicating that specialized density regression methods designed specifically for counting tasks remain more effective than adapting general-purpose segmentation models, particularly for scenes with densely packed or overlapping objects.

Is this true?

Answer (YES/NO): NO